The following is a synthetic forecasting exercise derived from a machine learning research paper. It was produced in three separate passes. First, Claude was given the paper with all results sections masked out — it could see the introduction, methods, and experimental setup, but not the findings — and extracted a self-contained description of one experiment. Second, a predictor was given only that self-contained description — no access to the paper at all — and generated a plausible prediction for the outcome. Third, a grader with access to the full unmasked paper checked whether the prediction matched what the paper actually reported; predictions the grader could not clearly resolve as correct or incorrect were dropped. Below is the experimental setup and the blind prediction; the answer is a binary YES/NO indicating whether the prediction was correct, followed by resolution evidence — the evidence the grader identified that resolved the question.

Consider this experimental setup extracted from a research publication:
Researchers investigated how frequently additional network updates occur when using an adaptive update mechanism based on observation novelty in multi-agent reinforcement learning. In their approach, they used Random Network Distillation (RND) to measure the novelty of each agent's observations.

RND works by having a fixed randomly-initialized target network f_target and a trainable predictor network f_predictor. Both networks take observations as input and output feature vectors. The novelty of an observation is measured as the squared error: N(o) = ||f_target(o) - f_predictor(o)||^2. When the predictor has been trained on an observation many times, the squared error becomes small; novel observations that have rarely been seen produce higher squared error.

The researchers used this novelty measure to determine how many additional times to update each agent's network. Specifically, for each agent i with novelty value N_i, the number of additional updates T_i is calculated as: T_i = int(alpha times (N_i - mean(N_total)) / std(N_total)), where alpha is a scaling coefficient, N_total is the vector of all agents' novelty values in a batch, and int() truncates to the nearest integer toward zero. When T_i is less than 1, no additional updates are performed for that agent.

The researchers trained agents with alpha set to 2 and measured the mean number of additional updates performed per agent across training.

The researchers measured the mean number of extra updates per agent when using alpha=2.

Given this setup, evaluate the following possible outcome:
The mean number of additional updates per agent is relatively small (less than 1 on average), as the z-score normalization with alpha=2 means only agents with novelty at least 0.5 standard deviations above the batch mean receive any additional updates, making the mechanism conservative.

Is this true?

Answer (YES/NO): YES